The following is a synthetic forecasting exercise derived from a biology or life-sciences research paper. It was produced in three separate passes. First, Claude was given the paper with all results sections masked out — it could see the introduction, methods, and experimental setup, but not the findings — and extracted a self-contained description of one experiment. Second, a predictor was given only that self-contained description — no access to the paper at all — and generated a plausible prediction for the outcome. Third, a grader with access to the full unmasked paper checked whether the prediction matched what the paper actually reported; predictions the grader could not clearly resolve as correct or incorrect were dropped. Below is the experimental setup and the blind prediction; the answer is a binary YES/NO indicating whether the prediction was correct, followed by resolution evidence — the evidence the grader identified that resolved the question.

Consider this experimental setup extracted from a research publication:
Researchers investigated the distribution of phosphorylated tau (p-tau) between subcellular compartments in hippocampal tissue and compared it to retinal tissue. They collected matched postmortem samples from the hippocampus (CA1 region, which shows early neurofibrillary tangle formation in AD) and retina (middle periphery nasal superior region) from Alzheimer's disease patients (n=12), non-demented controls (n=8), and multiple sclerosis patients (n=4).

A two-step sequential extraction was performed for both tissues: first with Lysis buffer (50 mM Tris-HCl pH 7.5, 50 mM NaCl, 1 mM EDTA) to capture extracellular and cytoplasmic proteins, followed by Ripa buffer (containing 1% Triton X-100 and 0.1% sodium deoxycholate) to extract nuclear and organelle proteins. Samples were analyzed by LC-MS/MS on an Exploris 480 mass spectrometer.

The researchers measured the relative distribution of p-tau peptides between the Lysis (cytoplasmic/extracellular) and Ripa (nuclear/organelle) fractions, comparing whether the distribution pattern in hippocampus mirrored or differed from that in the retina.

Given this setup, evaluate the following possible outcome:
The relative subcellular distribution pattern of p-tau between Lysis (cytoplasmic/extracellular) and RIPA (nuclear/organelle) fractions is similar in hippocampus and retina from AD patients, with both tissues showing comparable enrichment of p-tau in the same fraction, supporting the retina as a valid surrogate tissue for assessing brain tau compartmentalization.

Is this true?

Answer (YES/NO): NO